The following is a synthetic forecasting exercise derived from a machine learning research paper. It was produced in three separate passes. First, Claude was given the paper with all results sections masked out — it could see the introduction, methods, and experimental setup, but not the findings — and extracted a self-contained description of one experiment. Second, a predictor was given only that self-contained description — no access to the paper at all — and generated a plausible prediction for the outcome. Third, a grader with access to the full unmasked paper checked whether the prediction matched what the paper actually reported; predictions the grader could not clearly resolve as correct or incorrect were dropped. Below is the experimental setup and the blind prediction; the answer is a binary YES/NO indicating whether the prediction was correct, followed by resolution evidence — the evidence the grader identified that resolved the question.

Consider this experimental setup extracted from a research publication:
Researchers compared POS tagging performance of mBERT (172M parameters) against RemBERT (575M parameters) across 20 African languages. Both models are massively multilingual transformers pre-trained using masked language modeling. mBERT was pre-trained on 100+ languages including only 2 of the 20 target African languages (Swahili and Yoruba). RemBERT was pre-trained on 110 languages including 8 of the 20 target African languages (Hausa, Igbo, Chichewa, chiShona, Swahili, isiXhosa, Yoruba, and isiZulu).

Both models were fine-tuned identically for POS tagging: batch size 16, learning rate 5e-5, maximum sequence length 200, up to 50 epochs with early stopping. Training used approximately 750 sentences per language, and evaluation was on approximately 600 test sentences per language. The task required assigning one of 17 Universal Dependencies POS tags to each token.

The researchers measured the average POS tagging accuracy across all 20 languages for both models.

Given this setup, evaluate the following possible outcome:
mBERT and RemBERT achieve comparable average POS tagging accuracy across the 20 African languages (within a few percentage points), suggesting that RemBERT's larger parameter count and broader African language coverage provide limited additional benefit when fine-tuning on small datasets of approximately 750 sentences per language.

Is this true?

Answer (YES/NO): NO